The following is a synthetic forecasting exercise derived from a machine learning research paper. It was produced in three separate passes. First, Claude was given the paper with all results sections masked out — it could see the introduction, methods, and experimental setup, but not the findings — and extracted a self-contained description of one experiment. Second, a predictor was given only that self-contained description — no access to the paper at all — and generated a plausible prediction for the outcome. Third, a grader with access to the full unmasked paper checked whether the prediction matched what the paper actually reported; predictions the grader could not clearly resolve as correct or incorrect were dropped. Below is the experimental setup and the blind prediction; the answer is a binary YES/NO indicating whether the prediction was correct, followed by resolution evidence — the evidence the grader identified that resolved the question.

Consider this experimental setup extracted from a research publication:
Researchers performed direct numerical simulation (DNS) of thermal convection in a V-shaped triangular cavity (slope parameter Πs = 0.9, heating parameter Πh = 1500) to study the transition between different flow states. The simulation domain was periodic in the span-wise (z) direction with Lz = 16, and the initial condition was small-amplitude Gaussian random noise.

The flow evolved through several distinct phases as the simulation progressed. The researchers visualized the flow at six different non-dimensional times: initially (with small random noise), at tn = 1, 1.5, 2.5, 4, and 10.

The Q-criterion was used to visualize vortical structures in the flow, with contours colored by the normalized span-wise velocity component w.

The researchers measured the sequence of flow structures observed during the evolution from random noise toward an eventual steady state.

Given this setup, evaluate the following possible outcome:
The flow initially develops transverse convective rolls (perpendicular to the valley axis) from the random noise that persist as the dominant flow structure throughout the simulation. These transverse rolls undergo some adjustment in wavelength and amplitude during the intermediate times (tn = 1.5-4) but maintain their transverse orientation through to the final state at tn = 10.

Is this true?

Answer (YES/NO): NO